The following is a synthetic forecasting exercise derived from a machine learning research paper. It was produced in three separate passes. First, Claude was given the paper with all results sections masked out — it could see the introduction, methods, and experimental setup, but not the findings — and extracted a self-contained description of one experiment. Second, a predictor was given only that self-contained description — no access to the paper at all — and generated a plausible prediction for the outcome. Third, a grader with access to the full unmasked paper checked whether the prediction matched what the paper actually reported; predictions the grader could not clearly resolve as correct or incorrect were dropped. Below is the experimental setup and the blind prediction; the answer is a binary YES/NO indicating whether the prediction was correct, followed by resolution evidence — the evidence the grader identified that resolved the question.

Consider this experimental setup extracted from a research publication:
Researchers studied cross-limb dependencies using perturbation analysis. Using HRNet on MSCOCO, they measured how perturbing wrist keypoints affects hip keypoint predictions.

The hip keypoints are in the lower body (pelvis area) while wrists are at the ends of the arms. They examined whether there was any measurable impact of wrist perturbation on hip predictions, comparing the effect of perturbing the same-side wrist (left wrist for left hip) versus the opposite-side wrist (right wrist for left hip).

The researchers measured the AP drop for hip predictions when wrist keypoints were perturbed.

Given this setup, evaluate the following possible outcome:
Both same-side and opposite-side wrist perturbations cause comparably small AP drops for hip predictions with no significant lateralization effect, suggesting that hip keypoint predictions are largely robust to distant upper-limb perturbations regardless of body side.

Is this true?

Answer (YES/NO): NO